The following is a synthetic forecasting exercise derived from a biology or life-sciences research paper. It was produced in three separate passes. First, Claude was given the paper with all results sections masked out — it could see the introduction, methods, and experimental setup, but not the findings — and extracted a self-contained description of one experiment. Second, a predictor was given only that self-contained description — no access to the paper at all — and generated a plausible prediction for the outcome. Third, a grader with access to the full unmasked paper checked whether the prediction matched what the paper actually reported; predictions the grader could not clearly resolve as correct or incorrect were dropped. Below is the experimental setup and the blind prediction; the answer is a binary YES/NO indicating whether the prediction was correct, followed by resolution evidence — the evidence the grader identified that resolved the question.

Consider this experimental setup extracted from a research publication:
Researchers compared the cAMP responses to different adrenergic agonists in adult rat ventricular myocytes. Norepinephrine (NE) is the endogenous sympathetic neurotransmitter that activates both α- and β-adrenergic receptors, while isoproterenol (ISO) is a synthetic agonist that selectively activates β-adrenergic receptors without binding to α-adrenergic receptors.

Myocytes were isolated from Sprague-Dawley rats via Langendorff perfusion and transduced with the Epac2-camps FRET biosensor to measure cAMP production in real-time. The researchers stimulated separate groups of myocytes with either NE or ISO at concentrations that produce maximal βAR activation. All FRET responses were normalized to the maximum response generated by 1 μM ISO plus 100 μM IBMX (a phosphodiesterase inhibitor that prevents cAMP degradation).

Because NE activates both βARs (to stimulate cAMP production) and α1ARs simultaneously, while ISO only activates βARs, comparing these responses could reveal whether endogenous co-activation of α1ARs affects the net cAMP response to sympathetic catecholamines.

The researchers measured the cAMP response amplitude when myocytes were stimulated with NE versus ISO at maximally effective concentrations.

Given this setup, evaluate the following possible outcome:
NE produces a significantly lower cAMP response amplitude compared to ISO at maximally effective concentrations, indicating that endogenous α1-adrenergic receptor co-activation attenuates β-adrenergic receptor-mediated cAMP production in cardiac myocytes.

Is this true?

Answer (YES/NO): YES